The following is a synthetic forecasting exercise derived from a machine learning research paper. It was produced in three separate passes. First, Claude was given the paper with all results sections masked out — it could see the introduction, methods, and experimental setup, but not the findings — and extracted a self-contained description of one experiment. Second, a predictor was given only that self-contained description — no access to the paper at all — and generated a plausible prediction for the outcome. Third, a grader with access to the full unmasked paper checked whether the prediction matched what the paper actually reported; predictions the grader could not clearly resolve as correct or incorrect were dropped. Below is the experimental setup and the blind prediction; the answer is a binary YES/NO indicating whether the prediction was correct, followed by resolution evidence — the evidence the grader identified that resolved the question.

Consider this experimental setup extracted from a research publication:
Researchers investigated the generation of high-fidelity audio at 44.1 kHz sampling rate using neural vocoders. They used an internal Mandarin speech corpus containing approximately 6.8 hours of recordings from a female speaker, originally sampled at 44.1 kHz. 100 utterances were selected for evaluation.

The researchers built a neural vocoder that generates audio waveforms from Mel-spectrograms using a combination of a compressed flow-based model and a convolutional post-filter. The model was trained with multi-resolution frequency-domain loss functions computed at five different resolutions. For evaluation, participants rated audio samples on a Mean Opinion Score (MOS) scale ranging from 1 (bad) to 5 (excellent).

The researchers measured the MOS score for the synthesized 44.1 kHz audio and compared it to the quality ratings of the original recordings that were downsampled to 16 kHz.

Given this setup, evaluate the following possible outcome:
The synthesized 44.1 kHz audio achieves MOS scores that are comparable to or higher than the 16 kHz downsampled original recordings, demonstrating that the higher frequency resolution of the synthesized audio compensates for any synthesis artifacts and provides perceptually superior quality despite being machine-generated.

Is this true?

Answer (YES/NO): YES